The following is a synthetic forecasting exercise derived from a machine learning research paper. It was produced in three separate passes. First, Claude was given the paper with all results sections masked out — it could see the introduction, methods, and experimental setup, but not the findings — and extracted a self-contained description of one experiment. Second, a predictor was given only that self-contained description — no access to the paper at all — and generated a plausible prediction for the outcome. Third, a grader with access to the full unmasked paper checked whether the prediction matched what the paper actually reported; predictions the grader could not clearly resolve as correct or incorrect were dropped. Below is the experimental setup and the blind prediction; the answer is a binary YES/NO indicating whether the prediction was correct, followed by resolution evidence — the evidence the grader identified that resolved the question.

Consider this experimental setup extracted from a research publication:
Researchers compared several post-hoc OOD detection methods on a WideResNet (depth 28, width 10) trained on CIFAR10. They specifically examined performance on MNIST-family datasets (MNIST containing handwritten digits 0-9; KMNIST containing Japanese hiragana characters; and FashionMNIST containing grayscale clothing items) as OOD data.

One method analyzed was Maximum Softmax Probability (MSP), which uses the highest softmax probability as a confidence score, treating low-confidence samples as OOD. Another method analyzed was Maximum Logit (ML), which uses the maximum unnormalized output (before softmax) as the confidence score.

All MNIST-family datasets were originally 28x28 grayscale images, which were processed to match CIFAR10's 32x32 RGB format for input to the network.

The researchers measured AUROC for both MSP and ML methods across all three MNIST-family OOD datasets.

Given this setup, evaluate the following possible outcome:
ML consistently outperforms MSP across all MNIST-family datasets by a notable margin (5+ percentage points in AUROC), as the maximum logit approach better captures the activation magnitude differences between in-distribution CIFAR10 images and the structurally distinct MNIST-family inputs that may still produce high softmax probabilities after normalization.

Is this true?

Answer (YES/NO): NO